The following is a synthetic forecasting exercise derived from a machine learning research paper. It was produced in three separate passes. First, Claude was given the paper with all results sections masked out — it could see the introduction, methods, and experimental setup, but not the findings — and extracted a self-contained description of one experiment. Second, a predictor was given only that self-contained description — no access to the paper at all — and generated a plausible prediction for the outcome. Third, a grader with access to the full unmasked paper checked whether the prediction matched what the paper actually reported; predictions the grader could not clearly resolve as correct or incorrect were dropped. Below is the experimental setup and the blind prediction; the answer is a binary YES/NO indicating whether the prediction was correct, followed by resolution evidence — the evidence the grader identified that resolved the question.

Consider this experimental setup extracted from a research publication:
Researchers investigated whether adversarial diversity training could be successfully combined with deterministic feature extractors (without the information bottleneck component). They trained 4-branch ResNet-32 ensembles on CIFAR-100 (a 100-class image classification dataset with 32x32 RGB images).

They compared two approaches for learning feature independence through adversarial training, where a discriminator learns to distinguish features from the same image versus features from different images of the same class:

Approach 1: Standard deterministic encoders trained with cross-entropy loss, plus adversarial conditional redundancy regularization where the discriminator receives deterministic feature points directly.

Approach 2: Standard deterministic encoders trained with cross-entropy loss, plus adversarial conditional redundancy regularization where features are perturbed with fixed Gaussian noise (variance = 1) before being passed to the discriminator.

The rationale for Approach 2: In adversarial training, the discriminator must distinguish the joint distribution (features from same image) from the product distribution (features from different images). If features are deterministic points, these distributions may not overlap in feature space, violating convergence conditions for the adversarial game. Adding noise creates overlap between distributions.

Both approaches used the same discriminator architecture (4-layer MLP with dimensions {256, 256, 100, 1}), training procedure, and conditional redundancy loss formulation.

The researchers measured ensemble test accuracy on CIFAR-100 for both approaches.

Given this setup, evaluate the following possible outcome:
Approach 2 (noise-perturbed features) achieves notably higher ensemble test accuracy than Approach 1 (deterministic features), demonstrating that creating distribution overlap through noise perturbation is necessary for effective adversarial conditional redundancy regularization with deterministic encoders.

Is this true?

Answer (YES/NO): NO